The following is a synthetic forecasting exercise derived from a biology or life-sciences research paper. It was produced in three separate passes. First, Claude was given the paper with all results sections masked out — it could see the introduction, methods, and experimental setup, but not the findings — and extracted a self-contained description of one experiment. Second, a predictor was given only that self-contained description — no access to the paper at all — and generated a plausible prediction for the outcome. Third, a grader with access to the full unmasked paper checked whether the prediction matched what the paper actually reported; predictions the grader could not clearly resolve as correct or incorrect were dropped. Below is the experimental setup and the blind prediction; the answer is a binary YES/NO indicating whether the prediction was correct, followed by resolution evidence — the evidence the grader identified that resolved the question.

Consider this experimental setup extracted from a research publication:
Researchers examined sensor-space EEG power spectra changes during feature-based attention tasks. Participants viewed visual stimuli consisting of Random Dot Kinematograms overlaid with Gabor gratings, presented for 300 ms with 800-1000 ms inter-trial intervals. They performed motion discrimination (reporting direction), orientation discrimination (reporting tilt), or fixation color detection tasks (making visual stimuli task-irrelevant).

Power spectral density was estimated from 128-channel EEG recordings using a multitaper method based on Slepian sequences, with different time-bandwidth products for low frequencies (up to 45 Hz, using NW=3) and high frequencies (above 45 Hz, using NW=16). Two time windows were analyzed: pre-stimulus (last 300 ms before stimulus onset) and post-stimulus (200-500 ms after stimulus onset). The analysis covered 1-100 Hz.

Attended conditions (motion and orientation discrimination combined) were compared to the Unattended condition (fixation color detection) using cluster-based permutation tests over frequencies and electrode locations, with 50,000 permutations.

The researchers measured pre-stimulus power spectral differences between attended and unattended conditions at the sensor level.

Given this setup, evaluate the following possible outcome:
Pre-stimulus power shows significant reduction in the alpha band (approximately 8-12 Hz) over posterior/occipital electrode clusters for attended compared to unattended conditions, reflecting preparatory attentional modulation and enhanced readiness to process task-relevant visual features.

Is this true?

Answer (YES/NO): NO